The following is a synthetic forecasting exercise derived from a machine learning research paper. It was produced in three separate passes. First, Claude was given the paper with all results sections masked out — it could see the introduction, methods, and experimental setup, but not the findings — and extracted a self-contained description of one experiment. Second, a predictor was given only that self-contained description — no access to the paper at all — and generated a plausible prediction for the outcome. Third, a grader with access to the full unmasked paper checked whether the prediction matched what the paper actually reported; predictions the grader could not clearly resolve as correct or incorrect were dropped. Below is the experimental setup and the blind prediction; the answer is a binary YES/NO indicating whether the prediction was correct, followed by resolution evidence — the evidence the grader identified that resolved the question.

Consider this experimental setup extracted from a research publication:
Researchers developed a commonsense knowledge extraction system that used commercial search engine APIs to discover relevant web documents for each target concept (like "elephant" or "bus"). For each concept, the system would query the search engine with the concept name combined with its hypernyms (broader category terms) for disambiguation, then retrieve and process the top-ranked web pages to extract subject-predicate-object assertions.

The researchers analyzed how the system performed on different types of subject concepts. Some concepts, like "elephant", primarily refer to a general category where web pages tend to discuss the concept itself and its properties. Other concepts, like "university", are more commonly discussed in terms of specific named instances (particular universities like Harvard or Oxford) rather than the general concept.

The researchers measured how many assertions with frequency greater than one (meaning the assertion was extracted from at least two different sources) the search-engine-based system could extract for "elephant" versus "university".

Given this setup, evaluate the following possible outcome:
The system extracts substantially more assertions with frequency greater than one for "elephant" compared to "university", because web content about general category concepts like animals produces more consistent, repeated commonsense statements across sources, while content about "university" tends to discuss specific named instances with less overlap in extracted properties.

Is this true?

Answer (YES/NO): YES